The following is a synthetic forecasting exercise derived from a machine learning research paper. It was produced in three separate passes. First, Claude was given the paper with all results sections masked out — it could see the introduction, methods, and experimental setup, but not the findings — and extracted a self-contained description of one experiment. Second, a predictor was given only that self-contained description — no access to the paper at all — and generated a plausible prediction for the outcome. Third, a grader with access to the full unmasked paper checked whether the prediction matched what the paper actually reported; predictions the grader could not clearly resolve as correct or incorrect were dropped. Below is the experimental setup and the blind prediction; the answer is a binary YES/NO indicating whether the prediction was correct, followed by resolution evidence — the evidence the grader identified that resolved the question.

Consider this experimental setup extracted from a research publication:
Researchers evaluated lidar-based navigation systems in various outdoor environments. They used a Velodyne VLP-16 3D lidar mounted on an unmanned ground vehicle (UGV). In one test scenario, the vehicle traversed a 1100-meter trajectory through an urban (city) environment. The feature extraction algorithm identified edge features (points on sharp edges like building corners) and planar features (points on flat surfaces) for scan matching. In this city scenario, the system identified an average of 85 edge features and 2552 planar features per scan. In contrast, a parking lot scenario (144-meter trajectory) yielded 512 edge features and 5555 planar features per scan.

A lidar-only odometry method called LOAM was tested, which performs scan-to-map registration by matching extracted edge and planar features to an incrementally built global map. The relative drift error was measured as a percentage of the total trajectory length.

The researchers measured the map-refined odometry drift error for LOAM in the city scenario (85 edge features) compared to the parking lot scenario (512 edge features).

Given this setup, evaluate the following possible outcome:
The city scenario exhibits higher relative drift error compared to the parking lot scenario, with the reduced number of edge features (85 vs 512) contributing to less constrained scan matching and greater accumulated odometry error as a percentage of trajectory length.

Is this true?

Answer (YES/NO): YES